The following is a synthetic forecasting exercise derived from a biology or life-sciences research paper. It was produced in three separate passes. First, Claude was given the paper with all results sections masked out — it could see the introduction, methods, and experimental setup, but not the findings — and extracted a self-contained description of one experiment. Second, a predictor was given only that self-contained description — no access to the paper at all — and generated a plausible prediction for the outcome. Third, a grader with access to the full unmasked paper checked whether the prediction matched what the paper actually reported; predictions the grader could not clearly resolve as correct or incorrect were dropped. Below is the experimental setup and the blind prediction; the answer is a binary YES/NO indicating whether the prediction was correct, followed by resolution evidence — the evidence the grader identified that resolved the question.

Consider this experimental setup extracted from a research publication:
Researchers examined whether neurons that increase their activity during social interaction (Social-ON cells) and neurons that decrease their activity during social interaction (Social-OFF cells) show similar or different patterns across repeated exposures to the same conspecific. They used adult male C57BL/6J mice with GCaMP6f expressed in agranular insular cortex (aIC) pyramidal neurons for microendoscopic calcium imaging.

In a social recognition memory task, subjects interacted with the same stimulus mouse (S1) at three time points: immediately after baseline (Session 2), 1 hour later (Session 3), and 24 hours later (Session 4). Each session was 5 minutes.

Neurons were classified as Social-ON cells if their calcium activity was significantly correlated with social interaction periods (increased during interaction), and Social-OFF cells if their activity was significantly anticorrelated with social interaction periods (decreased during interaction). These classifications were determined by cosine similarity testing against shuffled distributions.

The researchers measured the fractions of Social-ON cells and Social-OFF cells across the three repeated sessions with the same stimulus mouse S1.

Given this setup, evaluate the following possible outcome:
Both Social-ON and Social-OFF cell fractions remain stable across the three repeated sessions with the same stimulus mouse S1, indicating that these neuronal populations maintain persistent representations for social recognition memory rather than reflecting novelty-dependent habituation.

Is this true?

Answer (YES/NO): NO